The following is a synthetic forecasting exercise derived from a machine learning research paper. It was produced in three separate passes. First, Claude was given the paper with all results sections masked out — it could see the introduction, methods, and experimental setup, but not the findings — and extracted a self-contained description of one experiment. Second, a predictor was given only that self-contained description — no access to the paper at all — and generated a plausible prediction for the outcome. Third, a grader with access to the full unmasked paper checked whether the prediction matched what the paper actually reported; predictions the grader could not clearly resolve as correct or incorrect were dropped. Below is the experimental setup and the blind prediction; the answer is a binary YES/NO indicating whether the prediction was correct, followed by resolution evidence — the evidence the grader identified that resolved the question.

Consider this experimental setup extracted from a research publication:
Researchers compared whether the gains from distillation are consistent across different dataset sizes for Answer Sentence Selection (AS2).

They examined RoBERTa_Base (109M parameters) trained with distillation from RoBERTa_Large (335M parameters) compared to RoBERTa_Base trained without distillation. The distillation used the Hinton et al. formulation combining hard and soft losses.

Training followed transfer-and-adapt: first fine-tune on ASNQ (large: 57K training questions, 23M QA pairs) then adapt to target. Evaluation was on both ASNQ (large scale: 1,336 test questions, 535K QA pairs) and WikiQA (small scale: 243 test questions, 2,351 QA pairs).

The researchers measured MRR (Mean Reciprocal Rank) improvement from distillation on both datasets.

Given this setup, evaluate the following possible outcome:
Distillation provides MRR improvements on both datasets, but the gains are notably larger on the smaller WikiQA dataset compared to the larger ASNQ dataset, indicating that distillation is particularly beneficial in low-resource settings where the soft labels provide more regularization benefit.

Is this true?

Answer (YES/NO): NO